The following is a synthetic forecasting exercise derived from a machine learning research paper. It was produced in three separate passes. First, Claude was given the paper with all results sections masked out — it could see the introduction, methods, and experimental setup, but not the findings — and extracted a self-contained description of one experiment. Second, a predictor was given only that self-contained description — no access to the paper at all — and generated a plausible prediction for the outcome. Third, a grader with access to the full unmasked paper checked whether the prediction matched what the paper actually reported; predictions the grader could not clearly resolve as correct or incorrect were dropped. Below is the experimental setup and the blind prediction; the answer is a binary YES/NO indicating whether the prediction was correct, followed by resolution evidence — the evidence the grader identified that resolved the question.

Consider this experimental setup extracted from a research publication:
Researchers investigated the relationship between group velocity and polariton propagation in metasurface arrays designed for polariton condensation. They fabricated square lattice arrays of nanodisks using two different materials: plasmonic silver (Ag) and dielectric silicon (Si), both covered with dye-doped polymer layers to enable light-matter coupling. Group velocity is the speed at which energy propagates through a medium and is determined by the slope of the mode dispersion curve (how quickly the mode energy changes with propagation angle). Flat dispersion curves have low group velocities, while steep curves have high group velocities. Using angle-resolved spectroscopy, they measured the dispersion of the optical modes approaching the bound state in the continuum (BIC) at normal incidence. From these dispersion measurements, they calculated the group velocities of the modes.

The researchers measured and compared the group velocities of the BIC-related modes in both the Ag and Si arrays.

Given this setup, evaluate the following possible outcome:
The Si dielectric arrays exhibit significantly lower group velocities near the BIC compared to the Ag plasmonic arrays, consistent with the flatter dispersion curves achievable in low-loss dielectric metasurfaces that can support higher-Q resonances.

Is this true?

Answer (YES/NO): NO